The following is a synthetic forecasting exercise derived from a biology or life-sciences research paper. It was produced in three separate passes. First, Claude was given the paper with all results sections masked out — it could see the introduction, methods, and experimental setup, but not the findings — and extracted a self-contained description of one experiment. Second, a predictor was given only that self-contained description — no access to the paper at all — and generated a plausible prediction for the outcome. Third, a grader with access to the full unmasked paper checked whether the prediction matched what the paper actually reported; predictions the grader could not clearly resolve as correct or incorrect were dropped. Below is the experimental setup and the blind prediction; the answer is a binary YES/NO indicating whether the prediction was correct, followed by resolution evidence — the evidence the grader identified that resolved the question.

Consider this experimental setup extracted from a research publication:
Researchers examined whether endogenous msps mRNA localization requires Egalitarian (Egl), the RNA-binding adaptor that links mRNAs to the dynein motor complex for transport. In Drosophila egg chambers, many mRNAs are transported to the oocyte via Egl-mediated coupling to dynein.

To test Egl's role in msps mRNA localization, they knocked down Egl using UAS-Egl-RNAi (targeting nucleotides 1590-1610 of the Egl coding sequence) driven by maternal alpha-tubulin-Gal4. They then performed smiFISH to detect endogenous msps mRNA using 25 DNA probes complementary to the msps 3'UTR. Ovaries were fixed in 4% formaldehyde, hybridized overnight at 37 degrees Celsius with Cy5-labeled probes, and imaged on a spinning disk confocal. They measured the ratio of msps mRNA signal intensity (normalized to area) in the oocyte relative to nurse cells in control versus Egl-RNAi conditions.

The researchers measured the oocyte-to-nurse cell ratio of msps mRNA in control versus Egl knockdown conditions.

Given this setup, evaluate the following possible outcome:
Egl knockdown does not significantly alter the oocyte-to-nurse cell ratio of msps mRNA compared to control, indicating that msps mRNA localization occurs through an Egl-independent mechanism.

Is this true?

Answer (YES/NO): NO